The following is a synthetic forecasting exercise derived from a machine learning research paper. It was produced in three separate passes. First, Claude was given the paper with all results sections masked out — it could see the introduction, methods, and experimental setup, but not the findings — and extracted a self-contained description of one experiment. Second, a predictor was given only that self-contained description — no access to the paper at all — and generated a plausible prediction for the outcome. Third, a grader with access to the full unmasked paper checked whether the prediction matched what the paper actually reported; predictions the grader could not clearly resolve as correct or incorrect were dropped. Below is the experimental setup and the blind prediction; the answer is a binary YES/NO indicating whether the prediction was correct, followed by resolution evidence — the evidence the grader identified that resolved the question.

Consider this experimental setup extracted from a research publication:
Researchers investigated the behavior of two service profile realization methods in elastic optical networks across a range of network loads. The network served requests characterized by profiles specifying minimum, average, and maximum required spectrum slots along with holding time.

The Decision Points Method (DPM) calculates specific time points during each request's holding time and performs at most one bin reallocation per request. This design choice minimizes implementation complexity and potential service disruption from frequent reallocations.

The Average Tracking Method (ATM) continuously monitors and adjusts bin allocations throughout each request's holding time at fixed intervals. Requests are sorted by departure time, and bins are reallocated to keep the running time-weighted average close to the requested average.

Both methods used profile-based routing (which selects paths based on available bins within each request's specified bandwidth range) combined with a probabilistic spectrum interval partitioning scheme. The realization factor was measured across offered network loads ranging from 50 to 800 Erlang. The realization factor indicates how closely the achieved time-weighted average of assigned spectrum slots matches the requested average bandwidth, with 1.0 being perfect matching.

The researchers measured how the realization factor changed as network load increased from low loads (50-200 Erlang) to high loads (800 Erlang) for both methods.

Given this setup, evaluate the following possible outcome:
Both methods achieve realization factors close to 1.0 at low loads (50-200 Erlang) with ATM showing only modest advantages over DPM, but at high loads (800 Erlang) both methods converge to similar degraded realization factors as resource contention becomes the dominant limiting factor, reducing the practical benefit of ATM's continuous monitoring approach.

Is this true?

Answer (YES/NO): NO